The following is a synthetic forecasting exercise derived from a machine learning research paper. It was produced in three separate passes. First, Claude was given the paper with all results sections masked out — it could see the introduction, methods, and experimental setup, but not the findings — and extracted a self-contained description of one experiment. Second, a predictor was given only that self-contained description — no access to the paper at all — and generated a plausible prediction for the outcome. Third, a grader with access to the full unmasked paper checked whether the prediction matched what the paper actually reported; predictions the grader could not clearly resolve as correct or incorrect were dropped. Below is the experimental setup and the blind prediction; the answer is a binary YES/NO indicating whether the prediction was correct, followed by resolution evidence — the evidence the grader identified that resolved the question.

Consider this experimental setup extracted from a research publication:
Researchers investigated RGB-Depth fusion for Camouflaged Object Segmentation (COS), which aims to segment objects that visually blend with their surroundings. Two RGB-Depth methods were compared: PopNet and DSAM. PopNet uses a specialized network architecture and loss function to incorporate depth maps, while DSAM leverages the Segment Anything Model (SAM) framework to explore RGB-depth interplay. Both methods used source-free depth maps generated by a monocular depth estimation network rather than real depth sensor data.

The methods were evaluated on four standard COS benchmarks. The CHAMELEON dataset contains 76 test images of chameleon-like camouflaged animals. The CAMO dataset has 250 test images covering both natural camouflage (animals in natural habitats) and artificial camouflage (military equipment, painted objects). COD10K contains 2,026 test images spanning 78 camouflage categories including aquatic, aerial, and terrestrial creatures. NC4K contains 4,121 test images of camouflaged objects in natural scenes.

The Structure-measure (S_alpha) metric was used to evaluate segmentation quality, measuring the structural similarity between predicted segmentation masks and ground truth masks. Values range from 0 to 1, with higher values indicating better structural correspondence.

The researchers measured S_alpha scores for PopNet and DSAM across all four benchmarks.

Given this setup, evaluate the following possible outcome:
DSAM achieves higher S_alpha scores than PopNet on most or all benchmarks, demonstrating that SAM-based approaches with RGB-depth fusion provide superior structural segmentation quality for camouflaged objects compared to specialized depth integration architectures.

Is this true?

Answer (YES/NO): YES